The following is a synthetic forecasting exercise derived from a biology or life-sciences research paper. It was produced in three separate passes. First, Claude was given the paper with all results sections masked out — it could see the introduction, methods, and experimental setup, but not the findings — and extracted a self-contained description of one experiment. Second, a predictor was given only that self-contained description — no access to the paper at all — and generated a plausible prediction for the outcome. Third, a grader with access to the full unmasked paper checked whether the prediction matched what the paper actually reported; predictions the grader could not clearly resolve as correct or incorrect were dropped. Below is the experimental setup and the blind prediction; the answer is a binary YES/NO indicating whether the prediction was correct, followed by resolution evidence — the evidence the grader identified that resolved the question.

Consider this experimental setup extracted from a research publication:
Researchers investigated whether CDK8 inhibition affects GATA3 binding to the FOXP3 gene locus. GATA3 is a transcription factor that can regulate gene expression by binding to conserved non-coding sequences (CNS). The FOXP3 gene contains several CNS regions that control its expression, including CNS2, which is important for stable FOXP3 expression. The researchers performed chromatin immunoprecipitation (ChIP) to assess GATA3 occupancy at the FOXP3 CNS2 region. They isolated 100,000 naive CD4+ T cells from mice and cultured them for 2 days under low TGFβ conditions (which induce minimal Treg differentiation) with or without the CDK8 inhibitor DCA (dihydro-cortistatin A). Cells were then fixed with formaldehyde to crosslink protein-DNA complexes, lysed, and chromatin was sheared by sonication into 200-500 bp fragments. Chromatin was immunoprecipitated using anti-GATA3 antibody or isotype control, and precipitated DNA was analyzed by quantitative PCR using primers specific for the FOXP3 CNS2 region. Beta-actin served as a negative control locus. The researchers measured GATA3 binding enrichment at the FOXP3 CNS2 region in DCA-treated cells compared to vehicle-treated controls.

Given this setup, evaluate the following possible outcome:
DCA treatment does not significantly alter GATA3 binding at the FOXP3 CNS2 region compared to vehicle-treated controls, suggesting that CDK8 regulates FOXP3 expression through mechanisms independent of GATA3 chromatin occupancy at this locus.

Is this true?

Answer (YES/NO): NO